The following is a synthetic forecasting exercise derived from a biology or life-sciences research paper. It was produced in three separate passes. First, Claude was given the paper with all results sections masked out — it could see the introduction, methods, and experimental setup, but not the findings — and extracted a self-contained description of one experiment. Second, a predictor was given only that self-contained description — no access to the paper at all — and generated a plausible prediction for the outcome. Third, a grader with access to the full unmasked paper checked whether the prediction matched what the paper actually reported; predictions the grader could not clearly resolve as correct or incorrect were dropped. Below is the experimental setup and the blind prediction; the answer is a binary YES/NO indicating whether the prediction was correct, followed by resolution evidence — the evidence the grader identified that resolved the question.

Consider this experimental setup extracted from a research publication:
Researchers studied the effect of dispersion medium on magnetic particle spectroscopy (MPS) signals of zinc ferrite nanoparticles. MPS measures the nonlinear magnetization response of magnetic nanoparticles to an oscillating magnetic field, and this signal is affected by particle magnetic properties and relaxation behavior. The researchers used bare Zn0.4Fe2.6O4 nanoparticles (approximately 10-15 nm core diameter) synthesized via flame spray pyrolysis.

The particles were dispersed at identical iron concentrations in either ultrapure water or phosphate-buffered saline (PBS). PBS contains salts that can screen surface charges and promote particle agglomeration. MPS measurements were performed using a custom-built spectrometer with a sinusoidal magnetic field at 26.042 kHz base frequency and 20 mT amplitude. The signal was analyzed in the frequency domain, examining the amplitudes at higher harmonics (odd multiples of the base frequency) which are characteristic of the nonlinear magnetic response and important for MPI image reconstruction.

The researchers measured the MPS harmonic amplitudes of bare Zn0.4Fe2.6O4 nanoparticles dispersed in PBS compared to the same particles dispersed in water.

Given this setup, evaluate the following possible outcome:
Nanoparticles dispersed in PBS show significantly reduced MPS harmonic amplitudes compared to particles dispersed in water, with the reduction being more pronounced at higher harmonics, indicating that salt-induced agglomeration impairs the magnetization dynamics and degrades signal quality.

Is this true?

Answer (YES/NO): NO